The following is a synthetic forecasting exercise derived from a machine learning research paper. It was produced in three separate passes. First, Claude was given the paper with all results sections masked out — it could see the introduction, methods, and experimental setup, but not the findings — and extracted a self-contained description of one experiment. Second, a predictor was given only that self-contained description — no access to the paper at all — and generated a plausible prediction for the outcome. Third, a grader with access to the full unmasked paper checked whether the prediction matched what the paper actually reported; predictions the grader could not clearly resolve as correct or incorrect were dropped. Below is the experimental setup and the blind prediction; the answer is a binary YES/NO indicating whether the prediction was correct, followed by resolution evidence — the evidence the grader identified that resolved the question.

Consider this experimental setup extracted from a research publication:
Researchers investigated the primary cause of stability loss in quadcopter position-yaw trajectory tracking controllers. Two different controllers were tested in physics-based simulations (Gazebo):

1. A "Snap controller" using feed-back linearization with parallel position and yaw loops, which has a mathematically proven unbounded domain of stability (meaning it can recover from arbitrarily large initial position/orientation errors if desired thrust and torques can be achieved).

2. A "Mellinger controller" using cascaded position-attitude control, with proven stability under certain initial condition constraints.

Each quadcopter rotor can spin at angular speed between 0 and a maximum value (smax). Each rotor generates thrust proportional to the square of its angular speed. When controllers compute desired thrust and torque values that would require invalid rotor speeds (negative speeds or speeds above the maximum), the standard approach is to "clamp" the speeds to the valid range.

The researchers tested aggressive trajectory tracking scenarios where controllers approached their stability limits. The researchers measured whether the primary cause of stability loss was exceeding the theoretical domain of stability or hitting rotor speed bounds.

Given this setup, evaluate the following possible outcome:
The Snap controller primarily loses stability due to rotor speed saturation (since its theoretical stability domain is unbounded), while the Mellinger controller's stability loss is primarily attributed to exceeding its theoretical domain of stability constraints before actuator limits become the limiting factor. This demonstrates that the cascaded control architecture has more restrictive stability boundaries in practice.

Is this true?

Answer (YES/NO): NO